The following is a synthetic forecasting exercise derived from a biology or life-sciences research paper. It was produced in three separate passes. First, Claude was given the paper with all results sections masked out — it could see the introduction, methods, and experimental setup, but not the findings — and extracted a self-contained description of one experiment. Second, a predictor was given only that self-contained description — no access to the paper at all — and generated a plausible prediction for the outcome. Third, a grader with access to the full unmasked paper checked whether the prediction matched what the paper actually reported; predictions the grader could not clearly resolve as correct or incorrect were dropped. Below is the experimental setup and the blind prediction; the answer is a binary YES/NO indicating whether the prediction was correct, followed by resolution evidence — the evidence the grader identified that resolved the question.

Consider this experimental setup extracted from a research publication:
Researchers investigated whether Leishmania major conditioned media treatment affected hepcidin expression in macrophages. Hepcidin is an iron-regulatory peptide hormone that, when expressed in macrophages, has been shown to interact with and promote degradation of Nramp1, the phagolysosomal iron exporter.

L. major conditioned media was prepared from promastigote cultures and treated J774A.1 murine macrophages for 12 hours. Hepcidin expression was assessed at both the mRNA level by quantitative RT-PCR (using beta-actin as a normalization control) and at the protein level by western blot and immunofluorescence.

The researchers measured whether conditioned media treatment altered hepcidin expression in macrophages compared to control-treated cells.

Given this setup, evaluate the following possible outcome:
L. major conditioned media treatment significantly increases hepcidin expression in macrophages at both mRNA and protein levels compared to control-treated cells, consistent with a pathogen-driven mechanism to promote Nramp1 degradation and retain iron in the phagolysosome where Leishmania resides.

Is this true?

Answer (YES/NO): YES